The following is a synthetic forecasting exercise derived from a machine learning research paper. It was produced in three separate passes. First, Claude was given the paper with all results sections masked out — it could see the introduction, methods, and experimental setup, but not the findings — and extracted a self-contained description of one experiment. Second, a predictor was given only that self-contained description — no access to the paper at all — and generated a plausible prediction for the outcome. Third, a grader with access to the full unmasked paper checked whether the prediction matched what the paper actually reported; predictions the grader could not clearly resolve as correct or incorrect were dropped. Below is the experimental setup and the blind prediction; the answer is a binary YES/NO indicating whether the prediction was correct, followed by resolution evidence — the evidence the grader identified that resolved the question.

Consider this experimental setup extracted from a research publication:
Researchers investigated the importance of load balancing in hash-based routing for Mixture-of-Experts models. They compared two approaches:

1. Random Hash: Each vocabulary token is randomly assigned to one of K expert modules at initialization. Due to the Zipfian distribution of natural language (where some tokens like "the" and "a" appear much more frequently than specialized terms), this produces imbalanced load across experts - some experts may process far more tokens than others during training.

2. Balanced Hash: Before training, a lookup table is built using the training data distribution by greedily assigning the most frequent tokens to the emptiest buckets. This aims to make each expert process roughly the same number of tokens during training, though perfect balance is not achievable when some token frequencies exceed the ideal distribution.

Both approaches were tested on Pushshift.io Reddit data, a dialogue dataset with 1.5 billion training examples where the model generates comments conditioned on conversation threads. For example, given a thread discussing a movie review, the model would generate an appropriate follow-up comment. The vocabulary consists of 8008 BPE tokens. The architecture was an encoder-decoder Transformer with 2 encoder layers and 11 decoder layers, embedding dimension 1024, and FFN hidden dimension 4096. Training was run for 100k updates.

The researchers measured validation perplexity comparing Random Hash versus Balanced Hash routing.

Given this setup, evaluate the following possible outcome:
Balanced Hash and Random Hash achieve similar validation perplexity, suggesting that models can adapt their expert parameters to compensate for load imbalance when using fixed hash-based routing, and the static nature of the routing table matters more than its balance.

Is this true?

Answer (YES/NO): YES